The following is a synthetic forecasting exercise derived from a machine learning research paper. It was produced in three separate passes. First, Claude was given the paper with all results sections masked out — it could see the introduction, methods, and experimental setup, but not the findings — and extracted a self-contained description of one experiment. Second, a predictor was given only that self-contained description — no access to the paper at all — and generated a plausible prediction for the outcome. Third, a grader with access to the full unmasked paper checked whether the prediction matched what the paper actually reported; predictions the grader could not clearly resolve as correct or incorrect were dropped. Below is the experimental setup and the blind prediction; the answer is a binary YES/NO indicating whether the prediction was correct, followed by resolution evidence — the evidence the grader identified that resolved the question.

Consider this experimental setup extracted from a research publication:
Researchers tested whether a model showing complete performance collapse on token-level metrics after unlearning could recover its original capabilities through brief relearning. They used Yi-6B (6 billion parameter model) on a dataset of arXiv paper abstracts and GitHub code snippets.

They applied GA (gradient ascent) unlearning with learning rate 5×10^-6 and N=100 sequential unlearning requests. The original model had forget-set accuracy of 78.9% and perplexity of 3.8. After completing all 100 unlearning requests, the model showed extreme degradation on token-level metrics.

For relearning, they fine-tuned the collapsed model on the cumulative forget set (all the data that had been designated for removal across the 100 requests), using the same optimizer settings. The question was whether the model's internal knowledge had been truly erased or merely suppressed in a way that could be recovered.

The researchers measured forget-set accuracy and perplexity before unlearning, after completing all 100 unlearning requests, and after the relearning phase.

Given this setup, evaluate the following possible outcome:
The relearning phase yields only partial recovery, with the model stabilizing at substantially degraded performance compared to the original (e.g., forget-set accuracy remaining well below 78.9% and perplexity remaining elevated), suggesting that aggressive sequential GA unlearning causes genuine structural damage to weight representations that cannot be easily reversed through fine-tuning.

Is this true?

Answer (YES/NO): NO